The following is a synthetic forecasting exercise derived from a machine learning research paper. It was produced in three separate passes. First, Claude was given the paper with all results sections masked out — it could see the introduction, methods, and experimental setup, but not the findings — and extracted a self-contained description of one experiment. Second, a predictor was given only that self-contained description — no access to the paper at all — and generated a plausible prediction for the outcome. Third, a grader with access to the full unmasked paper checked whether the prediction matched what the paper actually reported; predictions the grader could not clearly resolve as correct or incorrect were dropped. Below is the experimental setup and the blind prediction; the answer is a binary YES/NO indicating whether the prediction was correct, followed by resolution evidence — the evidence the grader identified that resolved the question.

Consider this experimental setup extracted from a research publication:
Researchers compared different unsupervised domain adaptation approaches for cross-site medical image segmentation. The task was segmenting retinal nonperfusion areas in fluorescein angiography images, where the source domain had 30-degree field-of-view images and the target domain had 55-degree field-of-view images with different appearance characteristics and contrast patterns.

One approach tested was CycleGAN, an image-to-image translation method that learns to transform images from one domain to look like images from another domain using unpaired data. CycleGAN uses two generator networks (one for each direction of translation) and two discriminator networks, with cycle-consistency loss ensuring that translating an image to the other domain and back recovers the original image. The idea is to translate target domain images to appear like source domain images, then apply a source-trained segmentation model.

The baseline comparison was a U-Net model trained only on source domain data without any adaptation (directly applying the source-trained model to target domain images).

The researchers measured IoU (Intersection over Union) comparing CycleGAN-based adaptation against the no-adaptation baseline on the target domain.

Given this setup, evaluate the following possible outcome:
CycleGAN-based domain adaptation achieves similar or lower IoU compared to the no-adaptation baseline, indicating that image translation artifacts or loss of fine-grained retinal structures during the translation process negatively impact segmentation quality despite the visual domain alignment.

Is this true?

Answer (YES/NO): YES